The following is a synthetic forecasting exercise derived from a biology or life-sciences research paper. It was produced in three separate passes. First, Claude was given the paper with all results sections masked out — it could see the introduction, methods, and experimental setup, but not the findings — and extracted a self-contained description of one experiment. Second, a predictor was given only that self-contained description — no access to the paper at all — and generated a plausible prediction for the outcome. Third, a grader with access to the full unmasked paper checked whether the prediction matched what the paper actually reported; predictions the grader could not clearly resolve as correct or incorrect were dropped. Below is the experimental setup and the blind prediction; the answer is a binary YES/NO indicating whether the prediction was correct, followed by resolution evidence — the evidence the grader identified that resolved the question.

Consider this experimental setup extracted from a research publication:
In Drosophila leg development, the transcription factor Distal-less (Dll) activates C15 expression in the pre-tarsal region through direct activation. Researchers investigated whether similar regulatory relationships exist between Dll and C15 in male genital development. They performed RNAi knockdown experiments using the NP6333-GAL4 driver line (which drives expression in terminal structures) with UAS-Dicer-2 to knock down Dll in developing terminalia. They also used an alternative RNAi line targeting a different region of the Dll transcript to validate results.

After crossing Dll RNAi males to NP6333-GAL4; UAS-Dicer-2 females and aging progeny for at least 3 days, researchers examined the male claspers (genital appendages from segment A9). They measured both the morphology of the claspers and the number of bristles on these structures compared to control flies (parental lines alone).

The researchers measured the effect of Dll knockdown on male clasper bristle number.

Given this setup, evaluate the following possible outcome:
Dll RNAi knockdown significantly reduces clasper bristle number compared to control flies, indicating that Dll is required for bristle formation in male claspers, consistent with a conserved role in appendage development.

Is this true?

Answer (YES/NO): NO